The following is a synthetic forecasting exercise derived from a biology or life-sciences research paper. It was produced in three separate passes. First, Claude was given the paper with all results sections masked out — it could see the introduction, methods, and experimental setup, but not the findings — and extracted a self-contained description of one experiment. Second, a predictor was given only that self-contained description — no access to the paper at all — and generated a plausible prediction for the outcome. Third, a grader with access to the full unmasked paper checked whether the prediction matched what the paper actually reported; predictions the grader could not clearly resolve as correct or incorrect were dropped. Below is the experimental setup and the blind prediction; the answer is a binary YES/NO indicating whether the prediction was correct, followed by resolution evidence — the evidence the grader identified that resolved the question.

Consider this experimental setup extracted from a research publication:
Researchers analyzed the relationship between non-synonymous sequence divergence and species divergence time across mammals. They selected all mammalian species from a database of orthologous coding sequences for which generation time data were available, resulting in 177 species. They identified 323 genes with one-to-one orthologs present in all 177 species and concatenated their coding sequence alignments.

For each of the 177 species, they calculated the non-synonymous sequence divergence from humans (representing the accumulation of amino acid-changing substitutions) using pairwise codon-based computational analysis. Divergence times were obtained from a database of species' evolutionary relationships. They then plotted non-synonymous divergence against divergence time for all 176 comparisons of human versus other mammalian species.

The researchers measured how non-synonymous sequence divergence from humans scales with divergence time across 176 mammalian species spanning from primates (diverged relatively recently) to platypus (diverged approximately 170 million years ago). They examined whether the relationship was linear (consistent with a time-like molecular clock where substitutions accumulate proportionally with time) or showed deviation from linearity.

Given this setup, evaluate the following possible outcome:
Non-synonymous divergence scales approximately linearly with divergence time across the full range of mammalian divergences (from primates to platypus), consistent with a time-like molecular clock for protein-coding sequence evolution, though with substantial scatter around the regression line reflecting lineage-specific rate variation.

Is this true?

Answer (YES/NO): YES